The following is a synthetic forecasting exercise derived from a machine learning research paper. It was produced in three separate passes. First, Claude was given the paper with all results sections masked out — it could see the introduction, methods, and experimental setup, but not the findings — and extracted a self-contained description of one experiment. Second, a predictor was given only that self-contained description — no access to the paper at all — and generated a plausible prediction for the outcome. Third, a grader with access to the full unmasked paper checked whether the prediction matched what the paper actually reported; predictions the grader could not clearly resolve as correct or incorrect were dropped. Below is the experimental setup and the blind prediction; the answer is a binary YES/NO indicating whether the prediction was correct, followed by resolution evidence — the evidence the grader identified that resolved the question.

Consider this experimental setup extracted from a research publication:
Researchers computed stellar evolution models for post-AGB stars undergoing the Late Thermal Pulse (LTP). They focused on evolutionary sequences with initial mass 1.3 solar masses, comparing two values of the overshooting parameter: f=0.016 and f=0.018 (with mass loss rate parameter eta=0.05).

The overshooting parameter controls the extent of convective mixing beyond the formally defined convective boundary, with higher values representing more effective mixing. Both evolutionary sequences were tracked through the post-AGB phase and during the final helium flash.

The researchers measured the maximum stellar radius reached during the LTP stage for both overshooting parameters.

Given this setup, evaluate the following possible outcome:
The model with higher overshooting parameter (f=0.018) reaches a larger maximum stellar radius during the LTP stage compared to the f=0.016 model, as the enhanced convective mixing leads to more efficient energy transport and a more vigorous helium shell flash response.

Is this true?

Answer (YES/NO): NO